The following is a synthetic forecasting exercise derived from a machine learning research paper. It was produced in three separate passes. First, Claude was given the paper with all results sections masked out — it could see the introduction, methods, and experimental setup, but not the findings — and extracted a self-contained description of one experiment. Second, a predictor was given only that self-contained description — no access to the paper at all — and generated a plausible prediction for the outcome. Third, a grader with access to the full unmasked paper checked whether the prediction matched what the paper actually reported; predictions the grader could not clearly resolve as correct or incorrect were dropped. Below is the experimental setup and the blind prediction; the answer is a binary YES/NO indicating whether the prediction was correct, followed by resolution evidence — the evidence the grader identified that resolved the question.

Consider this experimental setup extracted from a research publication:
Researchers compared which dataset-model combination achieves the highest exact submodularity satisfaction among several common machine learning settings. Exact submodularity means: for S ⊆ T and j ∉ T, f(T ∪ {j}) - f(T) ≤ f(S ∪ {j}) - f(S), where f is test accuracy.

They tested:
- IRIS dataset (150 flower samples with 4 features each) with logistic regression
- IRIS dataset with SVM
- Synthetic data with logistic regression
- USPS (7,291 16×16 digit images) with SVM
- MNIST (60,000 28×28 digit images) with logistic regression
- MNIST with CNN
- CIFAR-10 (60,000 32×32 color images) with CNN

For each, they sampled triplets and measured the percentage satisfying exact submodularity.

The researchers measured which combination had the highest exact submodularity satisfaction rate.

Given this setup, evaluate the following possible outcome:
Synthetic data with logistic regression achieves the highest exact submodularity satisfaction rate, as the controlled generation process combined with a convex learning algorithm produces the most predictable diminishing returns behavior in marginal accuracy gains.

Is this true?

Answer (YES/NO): NO